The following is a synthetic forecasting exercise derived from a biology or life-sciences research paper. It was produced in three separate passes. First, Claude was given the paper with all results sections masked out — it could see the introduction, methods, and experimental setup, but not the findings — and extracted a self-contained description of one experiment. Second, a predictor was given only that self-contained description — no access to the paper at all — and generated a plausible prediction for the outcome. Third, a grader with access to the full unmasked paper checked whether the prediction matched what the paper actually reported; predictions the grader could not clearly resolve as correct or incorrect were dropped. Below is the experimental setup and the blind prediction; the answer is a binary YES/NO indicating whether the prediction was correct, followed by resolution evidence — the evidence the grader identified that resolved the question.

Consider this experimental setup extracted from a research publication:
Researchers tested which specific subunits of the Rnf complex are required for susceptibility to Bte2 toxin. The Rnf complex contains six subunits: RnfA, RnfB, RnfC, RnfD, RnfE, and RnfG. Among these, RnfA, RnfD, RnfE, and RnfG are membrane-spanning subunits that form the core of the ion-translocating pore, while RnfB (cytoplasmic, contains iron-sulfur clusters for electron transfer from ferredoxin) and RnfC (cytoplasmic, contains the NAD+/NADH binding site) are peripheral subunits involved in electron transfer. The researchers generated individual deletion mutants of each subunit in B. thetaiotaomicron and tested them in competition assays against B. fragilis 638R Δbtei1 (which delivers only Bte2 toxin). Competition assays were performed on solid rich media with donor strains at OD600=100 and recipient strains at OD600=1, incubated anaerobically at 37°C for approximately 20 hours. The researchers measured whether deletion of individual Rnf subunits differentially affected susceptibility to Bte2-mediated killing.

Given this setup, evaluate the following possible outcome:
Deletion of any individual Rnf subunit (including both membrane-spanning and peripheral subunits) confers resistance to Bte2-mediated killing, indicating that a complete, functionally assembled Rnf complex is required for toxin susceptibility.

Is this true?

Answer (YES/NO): NO